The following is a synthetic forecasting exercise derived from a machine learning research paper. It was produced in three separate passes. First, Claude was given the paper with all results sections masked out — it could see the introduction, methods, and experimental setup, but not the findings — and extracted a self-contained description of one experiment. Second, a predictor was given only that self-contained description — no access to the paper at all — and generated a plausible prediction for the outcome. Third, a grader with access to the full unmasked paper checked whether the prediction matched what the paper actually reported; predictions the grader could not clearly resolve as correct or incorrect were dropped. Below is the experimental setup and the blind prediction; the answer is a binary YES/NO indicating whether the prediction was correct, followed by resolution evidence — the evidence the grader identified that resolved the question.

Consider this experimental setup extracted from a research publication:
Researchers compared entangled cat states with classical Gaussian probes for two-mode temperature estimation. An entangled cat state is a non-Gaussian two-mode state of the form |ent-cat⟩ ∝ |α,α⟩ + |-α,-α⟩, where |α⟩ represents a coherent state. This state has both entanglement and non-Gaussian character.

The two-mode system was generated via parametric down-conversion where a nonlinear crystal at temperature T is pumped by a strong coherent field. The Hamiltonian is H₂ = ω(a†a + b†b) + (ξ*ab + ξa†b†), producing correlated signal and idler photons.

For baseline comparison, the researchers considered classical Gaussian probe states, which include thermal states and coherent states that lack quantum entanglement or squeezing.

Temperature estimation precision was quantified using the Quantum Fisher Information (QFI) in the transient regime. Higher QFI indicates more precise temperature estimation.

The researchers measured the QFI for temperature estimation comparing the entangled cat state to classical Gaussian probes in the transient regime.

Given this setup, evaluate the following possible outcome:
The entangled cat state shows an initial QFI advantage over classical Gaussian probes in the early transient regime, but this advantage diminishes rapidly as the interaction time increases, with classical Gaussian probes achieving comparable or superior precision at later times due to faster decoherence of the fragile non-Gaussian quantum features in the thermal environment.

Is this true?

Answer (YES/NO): NO